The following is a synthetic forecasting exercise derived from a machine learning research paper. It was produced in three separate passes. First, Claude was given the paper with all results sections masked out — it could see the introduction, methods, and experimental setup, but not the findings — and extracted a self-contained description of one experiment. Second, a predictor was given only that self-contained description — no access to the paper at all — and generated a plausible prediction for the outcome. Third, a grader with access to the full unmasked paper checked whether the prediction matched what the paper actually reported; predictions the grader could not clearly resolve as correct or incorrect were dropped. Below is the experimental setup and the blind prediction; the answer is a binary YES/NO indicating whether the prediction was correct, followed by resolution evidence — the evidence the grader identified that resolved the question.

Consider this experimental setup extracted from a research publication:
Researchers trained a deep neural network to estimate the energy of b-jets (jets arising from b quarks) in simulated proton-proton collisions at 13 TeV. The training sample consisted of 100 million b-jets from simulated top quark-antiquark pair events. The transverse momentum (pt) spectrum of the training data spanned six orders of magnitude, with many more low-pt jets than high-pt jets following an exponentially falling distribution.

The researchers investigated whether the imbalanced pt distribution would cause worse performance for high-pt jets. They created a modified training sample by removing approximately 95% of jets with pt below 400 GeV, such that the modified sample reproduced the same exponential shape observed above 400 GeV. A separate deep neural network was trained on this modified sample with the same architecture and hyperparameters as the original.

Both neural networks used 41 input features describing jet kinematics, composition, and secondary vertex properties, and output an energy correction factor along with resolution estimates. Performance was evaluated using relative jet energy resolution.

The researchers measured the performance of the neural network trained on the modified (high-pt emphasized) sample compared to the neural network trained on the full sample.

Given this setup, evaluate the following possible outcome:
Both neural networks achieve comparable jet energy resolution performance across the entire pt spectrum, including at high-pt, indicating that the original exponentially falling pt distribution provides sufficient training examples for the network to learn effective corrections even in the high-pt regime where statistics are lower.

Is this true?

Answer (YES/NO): NO